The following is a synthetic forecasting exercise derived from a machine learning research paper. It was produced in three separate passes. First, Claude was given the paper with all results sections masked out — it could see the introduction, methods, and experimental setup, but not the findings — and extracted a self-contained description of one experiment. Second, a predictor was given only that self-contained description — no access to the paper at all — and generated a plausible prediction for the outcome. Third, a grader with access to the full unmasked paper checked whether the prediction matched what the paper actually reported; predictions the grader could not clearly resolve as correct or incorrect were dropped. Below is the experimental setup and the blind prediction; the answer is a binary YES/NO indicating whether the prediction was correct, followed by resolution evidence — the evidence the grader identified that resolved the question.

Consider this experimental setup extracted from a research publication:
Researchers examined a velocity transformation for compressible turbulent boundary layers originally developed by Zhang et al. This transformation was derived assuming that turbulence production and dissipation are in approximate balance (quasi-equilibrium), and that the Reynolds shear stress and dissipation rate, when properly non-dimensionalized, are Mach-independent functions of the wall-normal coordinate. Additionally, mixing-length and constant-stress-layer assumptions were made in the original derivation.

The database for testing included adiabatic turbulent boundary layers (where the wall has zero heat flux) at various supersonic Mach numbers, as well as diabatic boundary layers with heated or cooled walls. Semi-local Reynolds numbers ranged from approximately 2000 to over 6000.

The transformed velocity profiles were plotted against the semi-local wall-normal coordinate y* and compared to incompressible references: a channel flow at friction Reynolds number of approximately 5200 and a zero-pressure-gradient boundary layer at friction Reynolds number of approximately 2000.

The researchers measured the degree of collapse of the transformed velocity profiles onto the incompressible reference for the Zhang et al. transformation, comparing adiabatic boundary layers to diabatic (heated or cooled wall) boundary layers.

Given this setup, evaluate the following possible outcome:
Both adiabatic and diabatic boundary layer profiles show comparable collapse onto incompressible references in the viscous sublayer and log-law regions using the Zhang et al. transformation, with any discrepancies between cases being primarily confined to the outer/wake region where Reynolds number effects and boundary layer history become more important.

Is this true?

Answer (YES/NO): NO